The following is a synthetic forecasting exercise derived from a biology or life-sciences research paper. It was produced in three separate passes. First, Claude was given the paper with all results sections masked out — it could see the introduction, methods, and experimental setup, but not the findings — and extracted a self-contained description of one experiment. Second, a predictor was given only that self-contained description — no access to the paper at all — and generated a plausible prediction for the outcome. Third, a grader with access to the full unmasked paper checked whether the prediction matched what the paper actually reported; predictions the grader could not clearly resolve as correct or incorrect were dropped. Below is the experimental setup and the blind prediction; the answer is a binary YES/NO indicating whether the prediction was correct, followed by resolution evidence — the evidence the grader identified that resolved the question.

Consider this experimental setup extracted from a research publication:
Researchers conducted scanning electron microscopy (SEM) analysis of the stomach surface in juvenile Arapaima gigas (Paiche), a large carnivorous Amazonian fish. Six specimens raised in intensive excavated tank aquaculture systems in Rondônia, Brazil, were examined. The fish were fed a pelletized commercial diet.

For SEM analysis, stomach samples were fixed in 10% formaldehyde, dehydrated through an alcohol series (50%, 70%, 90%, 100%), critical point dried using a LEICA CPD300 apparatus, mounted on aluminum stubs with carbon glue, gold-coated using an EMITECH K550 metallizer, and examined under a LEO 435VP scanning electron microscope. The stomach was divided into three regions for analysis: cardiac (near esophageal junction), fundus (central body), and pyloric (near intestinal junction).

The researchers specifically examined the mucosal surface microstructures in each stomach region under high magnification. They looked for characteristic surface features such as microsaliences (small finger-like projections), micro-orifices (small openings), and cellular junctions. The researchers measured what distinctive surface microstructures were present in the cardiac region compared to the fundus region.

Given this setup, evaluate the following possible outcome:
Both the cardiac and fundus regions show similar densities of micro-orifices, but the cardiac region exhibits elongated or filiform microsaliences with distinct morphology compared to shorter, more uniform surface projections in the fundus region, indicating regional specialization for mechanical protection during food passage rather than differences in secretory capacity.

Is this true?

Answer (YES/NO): NO